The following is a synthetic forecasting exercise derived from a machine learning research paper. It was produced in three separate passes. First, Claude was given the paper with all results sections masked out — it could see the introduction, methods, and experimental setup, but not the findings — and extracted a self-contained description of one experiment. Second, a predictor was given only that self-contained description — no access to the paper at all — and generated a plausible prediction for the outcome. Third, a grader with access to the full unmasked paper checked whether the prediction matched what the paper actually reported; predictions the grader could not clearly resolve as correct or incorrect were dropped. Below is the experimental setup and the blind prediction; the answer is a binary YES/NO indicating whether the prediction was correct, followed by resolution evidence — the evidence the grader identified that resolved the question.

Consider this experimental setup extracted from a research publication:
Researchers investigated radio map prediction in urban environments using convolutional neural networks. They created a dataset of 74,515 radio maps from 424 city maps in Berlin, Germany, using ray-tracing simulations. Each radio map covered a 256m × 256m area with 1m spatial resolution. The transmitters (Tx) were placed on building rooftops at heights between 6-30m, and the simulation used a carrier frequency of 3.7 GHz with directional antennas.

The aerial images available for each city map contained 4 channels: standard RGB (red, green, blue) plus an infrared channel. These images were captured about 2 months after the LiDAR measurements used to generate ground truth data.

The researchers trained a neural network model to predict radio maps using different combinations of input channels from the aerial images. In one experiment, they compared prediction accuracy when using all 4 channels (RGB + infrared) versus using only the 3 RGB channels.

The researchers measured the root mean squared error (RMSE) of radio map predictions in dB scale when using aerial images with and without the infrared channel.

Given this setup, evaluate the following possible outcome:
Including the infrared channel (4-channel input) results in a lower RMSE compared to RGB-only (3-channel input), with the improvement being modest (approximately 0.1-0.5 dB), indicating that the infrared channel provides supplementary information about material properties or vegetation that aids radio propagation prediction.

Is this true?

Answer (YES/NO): NO